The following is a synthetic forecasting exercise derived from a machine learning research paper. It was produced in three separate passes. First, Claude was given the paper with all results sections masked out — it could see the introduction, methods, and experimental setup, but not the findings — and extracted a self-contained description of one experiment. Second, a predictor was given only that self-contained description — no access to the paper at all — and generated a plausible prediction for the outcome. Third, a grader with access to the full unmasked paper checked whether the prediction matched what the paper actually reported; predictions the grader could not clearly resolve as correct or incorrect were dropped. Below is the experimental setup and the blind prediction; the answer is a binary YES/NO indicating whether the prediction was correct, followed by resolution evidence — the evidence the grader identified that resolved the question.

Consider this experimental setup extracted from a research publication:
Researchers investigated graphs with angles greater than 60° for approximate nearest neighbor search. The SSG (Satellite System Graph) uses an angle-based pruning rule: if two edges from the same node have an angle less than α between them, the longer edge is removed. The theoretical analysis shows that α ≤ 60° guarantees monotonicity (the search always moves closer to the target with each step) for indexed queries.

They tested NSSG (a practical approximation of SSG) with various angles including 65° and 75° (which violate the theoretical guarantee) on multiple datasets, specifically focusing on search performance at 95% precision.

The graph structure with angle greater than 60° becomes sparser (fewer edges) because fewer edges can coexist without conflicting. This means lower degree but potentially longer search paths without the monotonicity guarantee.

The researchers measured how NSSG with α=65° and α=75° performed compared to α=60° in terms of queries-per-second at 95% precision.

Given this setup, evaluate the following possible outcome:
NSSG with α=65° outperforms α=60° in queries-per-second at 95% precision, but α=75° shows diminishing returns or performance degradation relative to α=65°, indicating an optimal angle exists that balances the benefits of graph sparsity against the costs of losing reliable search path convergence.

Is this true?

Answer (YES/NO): NO